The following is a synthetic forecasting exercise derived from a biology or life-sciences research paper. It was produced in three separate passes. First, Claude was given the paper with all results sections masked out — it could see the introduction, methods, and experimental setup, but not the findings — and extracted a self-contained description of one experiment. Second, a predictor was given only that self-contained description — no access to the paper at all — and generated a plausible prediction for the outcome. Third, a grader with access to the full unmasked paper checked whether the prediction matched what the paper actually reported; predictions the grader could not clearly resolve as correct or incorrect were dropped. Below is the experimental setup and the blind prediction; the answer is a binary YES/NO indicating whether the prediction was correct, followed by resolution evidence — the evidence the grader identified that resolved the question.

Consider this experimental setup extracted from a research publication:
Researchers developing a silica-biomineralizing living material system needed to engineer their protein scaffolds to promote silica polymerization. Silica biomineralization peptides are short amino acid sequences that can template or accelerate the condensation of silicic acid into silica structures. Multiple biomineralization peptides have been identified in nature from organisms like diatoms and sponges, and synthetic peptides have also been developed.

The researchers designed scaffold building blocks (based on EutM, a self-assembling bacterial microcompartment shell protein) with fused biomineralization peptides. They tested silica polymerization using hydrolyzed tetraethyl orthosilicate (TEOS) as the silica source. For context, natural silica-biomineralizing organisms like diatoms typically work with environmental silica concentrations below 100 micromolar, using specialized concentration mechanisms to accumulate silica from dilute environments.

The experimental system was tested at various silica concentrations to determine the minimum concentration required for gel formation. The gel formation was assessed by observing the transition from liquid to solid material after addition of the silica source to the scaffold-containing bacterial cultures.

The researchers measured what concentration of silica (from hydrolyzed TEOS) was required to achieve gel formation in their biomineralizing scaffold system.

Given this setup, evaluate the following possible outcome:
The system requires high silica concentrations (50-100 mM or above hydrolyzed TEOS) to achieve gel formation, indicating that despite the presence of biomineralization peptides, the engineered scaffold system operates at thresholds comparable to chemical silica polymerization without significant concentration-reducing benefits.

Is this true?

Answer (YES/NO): YES